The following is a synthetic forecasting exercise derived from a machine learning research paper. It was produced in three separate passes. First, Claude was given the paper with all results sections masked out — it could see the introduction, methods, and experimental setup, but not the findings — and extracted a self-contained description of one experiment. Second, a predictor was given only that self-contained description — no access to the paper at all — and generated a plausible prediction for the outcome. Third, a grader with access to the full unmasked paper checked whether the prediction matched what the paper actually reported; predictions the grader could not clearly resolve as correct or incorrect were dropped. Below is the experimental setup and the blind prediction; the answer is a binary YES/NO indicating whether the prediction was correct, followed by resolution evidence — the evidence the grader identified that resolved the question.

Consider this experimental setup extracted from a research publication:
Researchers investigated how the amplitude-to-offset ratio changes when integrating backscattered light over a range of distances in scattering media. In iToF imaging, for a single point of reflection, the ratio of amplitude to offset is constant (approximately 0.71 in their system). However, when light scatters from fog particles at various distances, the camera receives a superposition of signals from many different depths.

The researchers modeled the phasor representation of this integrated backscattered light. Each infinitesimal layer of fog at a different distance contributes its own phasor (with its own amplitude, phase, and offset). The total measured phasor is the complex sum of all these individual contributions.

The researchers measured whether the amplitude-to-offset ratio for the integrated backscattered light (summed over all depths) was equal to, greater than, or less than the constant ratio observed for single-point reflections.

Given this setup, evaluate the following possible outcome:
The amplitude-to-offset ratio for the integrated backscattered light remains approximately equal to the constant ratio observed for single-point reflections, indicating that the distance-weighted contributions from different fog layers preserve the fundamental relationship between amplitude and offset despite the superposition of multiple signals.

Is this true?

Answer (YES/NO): NO